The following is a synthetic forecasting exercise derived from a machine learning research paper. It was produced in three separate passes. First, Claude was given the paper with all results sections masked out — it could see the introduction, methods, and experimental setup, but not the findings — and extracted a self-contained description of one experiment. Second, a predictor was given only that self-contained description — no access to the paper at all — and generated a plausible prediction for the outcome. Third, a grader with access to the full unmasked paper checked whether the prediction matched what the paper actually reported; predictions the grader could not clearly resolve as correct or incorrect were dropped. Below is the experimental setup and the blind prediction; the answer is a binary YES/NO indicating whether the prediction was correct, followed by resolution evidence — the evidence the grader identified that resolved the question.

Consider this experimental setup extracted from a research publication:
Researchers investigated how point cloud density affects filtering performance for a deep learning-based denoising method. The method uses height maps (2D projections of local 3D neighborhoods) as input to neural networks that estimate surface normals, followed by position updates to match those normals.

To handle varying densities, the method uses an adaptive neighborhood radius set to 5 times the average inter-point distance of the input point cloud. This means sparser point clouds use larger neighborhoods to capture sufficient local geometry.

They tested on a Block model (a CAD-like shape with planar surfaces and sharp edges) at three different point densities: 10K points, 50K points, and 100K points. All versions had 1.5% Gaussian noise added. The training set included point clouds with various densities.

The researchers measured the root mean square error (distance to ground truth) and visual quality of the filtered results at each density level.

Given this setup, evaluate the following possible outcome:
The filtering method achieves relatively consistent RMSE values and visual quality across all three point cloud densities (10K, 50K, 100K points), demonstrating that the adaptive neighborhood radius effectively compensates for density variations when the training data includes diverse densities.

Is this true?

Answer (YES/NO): NO